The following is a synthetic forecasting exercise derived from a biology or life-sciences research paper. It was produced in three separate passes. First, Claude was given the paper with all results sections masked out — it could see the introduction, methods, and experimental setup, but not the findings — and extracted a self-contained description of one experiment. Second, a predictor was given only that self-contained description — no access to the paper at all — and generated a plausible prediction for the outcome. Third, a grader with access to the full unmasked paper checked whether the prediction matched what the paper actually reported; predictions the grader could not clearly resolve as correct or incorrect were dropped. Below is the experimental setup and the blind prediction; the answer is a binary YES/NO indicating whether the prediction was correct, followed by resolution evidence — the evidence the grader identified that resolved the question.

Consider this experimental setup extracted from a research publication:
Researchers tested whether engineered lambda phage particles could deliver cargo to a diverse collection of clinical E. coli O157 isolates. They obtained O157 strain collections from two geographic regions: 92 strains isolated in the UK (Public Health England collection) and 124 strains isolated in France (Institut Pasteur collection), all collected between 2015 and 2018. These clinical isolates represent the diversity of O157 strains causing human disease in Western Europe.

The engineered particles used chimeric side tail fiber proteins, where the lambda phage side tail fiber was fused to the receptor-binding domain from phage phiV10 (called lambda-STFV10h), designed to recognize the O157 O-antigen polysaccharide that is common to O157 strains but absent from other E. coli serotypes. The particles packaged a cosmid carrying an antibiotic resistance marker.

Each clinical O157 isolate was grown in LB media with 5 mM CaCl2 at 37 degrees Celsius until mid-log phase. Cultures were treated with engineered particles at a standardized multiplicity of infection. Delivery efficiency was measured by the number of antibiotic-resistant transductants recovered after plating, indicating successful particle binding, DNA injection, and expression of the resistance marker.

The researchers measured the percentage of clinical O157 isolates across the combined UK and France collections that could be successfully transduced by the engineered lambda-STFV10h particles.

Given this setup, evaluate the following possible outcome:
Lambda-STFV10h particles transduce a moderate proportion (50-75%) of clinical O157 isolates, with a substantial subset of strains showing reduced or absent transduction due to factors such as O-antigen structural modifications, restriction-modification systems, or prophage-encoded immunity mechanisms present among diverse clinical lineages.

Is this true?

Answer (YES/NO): NO